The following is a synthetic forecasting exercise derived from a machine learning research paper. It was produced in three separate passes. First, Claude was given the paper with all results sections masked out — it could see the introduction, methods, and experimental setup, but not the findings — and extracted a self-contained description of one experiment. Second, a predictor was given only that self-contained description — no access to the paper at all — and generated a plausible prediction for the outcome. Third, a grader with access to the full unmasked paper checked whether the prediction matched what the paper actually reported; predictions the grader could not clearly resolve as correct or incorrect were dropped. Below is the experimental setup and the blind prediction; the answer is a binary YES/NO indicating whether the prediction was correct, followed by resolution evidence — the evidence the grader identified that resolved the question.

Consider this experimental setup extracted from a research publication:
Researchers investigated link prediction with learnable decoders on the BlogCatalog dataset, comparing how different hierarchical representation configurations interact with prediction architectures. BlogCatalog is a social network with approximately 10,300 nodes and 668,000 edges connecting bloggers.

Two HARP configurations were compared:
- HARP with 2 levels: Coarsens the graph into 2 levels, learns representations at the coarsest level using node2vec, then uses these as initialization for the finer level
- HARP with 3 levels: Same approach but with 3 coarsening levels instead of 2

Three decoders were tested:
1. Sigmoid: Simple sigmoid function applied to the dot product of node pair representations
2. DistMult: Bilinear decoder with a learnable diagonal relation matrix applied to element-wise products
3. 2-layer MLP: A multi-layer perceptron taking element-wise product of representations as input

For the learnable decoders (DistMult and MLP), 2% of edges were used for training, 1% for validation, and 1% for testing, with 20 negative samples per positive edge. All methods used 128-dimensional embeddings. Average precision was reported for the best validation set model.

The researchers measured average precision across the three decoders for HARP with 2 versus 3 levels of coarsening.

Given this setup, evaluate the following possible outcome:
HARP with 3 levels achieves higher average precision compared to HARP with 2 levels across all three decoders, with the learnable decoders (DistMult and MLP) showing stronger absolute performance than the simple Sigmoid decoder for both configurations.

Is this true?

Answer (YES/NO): NO